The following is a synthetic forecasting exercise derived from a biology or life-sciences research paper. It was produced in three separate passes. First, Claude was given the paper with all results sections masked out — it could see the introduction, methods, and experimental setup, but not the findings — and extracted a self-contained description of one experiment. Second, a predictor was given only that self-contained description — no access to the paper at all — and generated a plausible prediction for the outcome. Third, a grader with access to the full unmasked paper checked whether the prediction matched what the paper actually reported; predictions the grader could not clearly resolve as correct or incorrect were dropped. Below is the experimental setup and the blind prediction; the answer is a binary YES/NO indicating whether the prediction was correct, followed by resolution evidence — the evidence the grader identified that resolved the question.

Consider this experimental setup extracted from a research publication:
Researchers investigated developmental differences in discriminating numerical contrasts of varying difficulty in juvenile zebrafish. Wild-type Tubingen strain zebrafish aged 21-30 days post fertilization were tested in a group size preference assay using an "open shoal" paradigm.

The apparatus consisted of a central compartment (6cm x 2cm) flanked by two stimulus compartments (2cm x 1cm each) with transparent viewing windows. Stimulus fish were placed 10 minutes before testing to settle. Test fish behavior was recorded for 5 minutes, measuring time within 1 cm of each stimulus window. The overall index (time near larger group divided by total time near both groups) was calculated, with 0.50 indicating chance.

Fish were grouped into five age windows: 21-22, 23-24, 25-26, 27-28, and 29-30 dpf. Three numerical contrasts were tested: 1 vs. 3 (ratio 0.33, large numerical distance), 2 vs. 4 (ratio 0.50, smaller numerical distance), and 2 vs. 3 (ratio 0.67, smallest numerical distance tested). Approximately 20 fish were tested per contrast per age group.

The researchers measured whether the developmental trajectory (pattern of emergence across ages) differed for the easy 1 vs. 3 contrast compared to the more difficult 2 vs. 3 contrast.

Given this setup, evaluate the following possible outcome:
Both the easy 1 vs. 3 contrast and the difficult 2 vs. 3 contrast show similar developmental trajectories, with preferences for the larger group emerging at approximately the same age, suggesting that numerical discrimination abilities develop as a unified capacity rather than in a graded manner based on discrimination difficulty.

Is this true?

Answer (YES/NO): NO